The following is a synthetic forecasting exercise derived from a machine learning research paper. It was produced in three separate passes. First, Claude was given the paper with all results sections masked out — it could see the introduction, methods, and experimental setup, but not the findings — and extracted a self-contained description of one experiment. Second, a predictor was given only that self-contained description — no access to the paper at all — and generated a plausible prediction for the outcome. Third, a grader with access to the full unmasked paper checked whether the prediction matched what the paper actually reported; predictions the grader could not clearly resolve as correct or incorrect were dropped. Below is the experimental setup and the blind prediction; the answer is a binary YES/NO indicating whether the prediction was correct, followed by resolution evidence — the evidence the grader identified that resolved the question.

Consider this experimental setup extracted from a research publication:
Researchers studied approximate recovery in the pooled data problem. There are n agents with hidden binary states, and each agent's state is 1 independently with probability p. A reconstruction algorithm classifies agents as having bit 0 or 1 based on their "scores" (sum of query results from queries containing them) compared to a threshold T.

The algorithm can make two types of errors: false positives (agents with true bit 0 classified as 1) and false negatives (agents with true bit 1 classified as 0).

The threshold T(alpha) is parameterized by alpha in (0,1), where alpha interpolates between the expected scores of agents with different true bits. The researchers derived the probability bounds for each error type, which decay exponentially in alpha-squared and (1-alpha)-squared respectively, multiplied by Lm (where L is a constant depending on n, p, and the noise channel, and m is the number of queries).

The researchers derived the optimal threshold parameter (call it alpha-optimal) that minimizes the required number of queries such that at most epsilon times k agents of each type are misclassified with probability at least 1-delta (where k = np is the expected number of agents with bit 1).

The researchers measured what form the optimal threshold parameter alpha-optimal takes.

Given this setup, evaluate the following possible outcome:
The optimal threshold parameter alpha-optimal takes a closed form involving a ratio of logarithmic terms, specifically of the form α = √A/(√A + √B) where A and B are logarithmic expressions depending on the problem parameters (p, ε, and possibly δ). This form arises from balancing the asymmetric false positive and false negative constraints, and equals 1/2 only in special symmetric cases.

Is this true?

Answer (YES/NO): NO